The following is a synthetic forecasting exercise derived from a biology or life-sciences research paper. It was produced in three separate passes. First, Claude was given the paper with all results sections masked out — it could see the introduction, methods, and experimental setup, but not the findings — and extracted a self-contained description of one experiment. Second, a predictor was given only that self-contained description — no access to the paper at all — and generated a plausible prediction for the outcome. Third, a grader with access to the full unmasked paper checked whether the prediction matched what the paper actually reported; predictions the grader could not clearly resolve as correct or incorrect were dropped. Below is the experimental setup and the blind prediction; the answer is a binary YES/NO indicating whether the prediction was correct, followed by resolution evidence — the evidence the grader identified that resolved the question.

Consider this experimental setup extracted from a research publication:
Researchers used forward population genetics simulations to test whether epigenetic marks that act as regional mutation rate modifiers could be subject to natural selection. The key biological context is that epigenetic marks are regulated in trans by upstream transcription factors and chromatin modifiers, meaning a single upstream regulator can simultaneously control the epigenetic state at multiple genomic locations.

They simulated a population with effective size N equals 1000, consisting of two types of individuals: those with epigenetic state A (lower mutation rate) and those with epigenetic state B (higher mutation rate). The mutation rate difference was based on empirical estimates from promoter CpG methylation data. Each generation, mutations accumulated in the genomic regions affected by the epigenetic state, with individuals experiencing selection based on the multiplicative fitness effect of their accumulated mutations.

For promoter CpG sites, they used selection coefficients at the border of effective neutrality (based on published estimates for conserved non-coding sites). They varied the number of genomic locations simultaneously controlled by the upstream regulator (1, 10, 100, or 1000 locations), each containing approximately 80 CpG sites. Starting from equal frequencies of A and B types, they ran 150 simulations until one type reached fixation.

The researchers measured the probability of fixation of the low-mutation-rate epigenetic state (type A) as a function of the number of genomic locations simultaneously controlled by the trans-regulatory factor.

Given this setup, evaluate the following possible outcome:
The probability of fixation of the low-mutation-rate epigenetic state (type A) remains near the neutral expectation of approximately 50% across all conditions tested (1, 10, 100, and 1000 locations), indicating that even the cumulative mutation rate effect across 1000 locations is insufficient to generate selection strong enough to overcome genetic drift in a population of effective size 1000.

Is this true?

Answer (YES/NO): NO